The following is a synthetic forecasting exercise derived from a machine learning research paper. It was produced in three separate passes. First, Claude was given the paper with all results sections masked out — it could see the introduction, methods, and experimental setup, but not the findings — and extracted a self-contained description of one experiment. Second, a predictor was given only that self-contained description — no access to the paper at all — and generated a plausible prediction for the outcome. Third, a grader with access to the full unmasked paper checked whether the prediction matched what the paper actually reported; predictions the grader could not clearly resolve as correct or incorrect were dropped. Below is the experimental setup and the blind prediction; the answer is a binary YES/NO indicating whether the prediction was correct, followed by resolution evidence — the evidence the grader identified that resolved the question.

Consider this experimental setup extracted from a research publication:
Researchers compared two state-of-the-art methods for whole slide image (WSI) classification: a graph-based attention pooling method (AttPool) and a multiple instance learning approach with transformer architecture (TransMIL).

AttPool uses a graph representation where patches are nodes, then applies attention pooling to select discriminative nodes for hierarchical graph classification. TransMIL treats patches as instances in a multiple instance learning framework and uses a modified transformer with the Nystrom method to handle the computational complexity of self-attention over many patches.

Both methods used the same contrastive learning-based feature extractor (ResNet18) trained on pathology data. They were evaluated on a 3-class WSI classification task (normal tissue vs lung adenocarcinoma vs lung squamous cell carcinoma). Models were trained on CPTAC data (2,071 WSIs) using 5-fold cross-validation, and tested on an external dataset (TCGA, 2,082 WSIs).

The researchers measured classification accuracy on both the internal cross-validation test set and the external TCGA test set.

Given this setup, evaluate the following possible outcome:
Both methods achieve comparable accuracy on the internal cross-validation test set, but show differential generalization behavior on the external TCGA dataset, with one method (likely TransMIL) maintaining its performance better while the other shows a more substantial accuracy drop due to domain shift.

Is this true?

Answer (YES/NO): NO